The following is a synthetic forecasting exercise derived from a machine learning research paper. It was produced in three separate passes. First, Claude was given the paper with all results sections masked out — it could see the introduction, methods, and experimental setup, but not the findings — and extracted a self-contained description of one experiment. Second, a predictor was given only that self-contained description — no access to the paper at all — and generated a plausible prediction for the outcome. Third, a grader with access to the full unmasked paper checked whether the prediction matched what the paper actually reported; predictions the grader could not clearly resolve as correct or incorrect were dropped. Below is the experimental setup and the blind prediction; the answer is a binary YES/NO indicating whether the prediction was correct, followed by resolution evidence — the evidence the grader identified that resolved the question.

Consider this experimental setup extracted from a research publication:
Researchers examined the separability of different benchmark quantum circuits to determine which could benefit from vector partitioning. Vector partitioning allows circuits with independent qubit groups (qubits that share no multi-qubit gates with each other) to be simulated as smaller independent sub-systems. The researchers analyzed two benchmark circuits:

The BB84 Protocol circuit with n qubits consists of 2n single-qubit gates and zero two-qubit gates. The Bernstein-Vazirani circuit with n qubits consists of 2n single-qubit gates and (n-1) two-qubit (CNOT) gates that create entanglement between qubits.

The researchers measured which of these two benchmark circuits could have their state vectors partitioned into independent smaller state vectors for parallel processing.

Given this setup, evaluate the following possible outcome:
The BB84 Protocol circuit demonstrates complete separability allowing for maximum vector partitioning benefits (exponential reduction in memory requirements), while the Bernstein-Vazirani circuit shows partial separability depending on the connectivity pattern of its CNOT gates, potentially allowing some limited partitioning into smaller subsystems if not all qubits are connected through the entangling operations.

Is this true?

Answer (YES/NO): NO